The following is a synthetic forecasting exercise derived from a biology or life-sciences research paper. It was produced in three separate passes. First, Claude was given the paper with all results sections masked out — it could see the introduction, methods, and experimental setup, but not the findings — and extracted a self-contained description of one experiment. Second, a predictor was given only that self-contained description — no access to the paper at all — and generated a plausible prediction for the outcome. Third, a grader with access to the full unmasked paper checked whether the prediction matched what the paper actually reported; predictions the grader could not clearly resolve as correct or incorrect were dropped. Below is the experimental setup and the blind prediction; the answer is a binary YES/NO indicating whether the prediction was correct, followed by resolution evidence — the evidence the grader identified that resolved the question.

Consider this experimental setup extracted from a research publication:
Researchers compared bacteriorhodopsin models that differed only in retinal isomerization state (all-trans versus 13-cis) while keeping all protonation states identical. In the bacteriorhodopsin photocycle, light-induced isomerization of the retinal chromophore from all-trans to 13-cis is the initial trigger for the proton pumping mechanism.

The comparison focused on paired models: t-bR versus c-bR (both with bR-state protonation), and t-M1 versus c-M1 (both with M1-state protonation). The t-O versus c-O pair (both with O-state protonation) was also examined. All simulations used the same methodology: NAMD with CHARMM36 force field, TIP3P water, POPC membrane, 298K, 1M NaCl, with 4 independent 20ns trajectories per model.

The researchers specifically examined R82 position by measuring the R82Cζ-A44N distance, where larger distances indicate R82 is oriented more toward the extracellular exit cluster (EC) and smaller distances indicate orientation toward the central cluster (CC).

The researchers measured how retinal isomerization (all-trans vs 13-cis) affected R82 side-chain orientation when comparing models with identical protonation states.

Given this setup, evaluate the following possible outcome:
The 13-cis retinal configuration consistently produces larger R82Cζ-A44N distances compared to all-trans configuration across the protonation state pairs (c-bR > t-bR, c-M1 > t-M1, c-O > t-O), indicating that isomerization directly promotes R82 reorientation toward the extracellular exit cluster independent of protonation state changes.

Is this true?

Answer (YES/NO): YES